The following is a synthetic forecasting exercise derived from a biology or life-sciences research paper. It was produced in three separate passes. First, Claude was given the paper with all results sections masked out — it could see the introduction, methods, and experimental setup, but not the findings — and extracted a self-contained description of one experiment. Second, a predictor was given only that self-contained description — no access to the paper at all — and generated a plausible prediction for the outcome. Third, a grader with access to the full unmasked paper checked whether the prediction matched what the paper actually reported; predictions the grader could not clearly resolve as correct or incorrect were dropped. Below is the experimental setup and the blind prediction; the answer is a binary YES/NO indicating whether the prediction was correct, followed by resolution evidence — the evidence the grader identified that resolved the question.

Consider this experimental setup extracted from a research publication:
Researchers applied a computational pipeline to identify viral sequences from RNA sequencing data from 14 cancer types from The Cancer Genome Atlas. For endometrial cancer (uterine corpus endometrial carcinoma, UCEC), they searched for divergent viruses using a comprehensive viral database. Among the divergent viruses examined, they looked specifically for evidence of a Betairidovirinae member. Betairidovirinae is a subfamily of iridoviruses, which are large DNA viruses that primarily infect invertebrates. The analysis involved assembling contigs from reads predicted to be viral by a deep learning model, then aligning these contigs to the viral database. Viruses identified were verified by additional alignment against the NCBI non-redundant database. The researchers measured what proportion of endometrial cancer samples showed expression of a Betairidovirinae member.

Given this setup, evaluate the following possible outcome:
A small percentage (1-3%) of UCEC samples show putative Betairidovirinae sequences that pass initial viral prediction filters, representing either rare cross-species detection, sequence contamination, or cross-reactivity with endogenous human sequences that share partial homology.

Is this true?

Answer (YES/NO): NO